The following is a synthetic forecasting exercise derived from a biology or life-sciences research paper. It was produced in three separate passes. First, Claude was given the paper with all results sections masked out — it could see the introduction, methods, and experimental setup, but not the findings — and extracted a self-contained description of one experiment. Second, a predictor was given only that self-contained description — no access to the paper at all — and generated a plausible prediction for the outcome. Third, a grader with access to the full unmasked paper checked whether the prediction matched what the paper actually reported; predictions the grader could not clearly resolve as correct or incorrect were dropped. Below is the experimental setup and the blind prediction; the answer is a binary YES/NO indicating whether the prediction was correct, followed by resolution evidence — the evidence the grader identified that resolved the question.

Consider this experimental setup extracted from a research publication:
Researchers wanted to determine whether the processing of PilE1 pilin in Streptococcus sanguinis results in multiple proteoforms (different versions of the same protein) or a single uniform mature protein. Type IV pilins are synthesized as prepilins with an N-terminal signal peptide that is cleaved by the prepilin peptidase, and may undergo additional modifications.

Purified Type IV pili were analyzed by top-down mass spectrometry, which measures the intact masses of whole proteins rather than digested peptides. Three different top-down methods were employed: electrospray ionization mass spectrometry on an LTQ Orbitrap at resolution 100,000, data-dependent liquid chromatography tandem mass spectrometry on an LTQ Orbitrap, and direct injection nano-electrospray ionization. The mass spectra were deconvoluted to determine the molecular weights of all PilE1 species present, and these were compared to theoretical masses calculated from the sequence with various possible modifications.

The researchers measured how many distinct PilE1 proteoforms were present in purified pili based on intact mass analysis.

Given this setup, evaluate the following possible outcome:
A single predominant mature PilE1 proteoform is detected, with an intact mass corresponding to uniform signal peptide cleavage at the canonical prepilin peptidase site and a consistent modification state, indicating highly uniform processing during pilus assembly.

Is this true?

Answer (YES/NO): YES